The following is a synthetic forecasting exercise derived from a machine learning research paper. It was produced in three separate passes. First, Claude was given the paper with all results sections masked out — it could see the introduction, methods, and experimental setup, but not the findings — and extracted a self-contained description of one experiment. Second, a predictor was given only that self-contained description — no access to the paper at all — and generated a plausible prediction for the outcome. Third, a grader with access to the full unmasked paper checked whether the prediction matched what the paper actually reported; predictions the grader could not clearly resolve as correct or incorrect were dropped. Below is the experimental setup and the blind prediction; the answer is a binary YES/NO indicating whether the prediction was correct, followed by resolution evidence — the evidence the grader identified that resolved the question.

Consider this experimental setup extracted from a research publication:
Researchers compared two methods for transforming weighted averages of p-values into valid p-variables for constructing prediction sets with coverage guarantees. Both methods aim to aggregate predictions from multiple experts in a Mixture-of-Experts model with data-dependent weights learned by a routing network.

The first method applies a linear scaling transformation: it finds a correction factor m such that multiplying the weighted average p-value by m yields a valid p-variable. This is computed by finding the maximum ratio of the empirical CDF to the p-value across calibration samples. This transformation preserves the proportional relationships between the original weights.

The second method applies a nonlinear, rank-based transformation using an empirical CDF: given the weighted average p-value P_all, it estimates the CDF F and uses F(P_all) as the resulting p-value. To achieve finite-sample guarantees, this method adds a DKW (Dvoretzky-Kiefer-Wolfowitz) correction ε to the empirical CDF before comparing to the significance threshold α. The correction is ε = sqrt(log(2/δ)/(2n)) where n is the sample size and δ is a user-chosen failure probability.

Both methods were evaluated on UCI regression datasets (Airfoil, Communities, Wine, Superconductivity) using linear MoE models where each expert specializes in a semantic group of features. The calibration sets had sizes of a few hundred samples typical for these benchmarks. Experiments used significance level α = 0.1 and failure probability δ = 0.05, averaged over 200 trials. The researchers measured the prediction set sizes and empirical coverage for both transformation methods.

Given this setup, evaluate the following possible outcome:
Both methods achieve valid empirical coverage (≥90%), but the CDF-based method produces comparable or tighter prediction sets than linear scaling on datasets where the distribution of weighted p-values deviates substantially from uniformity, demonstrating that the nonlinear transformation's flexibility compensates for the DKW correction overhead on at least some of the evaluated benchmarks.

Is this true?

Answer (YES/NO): NO